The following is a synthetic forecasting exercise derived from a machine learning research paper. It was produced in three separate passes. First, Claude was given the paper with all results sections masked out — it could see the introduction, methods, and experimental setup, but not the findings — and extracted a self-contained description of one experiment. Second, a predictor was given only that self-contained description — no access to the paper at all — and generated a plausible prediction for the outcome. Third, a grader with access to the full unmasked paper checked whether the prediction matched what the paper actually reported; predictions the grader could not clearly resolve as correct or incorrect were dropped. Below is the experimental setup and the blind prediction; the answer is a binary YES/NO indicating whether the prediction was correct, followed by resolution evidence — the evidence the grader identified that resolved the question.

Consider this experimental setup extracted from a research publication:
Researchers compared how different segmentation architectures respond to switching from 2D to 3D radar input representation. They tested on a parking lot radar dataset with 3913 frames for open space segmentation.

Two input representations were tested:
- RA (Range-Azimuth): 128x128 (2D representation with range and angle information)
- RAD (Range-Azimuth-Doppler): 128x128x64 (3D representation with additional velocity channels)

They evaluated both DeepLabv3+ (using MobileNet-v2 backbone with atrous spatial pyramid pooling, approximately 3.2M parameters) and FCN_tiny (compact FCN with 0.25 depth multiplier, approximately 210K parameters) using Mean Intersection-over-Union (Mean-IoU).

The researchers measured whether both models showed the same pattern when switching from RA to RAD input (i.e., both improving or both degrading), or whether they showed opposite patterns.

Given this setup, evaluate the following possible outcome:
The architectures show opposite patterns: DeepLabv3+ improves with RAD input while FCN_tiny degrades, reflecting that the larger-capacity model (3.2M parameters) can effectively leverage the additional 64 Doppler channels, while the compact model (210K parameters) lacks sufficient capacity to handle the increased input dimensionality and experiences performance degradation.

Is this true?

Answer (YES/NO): YES